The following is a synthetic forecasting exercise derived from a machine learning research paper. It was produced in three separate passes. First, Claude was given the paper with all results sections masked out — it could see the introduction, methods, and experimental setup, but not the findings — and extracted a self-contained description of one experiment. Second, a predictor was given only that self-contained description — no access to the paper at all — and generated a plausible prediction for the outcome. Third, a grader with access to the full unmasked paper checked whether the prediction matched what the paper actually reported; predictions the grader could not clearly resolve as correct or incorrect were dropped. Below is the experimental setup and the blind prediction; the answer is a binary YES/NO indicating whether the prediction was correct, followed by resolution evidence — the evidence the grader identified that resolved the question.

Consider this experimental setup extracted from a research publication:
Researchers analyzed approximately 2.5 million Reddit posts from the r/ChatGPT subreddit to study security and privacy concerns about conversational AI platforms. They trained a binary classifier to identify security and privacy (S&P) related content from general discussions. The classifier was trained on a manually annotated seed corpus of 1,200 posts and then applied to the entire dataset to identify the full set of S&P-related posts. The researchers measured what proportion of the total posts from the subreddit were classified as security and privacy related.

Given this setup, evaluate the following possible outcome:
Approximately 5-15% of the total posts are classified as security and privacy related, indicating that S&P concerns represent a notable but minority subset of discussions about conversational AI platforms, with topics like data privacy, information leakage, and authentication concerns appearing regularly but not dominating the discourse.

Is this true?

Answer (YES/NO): NO